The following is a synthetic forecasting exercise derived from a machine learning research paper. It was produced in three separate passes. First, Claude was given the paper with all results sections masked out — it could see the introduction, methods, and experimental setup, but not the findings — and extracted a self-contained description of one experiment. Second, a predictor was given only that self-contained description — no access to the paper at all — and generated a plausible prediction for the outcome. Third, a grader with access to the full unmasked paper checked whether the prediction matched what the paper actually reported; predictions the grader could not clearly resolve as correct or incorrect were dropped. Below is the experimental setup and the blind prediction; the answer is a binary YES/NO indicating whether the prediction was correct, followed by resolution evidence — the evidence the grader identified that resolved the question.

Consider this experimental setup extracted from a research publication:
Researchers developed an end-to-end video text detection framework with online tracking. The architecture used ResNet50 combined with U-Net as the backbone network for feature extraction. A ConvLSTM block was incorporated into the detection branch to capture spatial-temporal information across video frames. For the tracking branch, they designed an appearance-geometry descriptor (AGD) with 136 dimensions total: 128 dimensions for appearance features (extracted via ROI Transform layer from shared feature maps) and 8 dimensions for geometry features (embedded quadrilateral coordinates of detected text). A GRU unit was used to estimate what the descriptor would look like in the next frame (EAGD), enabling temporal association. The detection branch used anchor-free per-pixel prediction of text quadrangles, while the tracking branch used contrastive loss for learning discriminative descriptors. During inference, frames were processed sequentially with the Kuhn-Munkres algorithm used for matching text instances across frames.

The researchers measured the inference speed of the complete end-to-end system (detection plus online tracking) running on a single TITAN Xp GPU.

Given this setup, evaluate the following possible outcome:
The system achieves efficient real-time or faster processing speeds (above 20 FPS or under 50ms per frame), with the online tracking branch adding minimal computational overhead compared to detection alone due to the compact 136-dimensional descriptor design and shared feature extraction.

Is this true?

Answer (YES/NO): YES